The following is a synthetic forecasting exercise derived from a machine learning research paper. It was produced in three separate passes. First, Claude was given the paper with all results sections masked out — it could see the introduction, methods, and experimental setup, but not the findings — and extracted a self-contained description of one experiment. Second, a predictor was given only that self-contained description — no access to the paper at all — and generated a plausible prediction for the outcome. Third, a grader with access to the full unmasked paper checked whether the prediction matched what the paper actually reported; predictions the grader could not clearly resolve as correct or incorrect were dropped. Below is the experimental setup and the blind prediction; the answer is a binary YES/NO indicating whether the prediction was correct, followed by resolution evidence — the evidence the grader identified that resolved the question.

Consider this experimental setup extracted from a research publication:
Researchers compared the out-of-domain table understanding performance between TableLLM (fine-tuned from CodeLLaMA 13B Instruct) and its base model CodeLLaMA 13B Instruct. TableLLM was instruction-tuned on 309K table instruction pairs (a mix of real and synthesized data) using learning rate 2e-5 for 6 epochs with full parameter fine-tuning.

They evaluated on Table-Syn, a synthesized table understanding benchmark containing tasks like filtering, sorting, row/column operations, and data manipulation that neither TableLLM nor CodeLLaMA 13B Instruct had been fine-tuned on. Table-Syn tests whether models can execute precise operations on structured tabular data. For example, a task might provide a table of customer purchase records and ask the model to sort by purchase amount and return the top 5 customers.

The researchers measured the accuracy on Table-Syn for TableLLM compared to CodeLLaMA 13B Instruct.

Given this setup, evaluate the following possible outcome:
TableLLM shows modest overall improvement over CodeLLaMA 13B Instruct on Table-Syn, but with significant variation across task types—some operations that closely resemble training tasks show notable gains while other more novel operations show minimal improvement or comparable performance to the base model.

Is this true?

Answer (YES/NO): NO